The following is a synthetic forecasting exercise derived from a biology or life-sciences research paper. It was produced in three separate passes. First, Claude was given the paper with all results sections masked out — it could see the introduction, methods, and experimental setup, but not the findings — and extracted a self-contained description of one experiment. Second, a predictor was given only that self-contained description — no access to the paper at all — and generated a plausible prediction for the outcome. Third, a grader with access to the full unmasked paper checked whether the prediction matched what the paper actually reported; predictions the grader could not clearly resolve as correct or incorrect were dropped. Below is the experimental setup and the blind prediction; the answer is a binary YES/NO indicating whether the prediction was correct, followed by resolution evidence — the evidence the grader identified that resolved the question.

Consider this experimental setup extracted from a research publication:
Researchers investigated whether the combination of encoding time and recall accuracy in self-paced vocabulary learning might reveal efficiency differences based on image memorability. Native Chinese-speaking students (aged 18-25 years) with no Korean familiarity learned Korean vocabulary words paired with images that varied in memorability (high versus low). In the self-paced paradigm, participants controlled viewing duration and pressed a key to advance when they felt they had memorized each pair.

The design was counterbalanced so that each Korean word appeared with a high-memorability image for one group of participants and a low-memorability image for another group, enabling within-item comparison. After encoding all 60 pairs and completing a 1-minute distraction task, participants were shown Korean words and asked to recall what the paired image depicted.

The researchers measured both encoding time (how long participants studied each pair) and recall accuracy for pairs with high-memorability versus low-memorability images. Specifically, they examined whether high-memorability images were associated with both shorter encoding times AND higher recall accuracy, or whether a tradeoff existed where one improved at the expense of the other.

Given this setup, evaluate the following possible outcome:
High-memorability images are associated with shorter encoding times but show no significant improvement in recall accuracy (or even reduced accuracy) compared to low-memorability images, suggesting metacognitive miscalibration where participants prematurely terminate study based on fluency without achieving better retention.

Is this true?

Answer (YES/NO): YES